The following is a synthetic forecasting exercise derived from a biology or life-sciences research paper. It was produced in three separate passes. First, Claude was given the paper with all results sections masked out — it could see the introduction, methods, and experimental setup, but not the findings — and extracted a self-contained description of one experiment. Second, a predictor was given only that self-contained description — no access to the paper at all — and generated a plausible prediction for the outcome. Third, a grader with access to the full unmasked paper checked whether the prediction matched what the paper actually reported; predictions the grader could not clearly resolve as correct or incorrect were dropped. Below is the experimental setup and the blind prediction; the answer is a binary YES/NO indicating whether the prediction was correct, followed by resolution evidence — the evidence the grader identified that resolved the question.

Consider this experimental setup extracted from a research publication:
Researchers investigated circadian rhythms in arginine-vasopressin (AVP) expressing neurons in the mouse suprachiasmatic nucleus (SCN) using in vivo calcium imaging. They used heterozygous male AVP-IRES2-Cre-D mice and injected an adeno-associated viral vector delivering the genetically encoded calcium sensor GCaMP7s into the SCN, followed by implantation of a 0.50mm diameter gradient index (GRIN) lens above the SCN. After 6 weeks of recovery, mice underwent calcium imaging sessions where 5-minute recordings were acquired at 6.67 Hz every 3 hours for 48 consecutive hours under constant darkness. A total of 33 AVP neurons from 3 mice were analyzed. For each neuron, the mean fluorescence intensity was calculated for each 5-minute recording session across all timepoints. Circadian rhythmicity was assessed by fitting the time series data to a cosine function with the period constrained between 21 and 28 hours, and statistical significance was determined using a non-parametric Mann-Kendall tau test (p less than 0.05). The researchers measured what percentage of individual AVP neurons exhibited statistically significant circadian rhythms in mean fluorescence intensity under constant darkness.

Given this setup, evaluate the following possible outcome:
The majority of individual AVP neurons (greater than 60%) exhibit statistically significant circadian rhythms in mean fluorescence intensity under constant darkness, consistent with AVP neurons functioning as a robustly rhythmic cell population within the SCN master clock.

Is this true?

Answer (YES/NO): NO